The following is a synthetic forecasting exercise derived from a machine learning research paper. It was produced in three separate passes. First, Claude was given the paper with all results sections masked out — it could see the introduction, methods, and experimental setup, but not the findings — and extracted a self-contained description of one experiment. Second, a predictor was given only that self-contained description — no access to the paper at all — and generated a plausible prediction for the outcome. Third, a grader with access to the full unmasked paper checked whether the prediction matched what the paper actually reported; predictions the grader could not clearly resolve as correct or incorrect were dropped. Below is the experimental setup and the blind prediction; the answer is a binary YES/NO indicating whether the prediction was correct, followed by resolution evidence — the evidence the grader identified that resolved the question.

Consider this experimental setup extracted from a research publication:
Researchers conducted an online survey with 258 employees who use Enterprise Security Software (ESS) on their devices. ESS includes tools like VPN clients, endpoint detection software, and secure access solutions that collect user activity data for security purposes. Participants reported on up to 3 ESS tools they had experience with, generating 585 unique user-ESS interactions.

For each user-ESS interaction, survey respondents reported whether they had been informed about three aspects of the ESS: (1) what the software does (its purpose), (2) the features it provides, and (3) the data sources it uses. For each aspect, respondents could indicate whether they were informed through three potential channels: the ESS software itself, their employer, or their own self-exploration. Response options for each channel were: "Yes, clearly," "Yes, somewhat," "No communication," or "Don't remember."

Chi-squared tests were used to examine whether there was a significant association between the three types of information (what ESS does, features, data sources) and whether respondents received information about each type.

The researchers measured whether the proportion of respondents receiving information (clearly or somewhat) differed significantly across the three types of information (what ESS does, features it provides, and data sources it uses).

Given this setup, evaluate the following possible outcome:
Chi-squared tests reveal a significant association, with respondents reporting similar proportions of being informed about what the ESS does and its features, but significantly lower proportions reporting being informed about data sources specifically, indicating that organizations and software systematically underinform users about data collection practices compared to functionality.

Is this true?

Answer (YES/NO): NO